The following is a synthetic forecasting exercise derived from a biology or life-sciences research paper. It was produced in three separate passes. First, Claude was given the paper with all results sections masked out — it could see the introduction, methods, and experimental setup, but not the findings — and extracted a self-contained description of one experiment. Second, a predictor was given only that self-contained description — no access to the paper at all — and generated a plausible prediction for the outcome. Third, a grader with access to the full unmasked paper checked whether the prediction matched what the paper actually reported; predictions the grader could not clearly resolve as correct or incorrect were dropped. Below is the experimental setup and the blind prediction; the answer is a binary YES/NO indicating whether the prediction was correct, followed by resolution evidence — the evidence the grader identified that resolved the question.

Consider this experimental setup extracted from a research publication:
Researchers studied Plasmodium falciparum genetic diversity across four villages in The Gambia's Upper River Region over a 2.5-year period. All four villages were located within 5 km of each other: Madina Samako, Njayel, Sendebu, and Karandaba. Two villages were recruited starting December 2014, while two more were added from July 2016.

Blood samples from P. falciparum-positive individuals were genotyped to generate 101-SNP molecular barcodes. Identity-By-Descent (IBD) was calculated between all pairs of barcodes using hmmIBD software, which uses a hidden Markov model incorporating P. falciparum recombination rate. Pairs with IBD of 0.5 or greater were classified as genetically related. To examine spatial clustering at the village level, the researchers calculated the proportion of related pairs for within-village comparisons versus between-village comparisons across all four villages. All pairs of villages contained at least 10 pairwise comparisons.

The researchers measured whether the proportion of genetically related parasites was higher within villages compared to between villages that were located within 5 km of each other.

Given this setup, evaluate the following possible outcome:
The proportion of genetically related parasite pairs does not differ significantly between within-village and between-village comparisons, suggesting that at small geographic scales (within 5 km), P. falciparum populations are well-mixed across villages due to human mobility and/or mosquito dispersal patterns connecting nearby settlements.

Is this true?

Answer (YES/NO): YES